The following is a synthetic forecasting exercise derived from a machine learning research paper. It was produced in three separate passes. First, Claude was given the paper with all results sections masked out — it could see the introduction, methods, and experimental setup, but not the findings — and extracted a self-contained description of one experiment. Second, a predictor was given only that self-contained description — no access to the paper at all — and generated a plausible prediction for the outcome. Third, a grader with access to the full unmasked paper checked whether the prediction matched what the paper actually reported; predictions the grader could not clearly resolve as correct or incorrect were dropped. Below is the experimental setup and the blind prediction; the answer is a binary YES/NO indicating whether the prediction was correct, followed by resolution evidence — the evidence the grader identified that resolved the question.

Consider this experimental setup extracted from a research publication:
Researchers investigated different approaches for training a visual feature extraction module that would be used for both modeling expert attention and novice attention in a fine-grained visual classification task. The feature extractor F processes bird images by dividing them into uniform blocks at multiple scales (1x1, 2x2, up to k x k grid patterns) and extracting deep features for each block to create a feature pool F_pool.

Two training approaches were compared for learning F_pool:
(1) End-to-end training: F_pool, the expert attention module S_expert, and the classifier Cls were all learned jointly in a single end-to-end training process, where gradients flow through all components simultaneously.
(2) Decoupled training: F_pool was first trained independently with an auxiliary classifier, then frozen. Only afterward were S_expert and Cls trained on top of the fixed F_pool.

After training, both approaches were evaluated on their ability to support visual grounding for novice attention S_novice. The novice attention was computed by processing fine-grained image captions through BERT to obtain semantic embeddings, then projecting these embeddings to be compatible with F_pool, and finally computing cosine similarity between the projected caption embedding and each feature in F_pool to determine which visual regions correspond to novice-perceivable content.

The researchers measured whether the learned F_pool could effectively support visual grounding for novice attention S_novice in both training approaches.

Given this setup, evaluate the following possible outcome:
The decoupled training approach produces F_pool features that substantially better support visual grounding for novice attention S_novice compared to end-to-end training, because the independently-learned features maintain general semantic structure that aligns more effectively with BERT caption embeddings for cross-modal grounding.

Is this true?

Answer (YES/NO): NO